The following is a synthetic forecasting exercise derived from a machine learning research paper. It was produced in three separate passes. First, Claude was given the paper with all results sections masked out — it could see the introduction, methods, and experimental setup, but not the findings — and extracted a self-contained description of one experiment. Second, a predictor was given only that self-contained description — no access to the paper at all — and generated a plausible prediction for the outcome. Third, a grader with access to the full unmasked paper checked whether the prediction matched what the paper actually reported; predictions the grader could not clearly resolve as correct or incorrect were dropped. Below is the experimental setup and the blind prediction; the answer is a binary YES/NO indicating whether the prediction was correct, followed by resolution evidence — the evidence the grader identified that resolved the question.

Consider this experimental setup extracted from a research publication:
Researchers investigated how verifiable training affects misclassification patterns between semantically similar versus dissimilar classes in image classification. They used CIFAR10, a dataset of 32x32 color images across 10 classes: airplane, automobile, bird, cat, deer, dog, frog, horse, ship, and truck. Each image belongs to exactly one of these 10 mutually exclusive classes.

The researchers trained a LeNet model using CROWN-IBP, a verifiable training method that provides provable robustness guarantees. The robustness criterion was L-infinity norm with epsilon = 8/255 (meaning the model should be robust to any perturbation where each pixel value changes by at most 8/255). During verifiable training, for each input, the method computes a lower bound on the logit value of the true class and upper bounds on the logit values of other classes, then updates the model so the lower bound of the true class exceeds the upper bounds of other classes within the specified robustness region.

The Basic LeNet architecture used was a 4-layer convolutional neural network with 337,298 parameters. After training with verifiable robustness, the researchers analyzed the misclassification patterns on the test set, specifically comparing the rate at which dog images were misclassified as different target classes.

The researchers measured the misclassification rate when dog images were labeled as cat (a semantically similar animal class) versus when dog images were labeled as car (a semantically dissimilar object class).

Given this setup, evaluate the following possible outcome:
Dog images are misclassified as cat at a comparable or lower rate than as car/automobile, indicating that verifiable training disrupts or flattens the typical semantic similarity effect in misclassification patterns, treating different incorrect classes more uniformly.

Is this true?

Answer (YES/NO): NO